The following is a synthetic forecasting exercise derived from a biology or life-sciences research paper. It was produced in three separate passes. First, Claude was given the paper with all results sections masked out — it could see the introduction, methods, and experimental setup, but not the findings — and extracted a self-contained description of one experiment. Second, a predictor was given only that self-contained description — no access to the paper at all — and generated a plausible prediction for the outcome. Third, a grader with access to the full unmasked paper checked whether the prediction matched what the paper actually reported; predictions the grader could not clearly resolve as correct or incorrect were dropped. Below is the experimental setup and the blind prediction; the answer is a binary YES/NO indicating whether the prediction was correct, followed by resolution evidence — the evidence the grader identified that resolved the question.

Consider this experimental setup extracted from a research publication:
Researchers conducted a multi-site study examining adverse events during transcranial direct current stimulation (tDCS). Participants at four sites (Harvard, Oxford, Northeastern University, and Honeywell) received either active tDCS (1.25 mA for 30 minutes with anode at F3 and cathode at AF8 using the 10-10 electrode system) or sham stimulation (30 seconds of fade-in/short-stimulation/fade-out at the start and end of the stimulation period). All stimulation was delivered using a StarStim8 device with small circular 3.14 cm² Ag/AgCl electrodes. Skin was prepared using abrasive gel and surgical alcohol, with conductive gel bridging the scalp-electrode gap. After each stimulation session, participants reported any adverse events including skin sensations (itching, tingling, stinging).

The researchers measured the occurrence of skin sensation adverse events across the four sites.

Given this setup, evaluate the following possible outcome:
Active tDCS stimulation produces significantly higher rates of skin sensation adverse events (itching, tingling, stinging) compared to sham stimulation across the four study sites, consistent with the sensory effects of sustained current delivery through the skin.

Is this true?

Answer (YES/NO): NO